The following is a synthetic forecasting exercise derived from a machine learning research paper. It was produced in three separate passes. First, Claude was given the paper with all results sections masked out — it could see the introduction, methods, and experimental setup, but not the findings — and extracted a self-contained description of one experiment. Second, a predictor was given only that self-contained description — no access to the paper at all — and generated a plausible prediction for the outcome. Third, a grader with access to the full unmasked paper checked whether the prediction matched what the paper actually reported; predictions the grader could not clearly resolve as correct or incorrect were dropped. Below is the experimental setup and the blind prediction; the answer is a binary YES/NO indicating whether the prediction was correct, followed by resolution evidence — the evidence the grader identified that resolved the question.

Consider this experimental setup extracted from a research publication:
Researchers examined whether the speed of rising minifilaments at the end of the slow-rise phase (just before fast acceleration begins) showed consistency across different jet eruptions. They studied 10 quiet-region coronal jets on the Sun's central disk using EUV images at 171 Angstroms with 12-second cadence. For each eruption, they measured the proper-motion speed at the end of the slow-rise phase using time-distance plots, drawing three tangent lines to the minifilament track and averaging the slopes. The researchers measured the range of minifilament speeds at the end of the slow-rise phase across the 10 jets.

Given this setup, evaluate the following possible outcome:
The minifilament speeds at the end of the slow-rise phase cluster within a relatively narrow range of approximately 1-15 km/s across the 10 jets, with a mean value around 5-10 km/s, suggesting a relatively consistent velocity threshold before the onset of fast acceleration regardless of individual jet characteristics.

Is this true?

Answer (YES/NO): NO